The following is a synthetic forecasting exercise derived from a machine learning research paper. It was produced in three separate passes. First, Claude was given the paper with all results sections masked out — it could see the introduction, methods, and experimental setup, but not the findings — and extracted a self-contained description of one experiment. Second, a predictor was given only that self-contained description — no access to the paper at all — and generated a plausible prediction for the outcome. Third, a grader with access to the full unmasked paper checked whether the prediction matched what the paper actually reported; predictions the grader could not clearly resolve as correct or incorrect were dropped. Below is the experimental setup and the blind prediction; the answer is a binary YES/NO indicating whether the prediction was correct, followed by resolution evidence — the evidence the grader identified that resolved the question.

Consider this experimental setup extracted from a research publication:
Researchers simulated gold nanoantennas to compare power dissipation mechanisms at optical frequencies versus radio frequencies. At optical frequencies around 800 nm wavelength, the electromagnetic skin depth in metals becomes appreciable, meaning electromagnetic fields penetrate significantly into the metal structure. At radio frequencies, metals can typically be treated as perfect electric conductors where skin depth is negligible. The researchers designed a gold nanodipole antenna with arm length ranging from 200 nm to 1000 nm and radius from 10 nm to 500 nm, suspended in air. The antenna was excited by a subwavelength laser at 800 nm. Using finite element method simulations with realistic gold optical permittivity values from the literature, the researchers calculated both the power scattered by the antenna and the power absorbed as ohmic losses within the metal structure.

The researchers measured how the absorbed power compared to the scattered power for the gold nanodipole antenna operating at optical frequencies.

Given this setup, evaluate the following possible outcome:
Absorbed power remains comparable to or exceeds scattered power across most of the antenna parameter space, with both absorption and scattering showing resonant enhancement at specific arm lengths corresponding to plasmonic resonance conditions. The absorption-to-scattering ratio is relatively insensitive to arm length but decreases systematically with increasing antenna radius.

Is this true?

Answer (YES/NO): NO